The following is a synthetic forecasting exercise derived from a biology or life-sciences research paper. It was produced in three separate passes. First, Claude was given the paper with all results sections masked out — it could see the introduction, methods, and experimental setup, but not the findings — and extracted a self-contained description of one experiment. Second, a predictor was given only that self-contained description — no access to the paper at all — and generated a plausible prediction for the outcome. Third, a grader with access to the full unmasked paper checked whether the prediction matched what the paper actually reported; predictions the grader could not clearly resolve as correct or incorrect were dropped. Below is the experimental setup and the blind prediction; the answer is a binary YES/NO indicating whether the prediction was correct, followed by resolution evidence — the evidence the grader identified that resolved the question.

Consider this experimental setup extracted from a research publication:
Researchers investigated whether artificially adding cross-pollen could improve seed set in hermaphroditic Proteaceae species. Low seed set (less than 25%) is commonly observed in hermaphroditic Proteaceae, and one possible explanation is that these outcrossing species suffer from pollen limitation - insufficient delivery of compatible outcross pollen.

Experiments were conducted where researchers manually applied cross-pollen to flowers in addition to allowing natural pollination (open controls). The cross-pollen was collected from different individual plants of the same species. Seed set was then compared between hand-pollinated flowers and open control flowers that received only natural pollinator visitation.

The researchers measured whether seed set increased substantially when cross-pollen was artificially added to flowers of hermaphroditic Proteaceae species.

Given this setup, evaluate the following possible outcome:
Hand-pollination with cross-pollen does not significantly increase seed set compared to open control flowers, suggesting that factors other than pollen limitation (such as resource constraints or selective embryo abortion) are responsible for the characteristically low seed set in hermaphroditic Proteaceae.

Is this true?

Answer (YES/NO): YES